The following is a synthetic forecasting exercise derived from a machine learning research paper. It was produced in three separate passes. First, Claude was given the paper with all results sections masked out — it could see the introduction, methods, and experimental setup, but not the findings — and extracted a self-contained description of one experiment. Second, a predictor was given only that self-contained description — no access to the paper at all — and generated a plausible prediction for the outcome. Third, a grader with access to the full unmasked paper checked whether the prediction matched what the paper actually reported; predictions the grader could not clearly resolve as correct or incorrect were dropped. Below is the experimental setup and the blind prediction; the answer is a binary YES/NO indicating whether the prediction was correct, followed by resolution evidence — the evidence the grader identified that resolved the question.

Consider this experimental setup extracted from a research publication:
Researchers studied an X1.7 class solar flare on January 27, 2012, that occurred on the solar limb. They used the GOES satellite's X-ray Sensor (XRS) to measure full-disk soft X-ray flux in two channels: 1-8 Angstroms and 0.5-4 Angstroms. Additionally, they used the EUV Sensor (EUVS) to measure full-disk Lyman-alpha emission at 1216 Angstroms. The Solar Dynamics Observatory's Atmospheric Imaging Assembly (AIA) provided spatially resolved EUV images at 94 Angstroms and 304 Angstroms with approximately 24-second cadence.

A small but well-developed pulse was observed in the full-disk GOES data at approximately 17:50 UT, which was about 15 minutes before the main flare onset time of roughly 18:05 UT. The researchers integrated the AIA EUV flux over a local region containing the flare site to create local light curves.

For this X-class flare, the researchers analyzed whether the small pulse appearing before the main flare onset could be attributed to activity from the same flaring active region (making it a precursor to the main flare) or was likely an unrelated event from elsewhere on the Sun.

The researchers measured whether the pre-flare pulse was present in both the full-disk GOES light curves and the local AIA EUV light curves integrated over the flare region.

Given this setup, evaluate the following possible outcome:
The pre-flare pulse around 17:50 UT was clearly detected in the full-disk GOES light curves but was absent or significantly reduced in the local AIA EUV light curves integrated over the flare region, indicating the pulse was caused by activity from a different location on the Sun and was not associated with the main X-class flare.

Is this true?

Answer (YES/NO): NO